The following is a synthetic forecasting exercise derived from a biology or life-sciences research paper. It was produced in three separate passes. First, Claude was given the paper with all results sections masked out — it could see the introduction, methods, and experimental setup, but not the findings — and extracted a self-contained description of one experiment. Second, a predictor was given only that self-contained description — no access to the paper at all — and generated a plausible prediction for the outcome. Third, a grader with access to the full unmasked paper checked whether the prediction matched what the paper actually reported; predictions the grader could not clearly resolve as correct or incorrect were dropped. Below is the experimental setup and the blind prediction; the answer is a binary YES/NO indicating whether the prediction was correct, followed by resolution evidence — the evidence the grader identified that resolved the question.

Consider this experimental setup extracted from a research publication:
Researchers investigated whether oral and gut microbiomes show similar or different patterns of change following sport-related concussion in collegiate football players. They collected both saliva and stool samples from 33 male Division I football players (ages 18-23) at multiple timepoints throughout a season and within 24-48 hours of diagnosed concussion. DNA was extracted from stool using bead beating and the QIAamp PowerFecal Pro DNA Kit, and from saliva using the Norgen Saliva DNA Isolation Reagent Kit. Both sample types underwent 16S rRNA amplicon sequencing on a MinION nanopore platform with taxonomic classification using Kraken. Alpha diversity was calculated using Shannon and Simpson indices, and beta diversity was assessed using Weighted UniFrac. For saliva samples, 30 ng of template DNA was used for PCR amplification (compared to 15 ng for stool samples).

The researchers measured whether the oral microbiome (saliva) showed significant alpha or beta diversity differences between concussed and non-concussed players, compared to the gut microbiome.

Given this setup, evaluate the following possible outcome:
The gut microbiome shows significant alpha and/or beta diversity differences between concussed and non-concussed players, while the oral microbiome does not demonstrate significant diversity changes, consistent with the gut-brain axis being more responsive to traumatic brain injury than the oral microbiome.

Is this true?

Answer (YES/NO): YES